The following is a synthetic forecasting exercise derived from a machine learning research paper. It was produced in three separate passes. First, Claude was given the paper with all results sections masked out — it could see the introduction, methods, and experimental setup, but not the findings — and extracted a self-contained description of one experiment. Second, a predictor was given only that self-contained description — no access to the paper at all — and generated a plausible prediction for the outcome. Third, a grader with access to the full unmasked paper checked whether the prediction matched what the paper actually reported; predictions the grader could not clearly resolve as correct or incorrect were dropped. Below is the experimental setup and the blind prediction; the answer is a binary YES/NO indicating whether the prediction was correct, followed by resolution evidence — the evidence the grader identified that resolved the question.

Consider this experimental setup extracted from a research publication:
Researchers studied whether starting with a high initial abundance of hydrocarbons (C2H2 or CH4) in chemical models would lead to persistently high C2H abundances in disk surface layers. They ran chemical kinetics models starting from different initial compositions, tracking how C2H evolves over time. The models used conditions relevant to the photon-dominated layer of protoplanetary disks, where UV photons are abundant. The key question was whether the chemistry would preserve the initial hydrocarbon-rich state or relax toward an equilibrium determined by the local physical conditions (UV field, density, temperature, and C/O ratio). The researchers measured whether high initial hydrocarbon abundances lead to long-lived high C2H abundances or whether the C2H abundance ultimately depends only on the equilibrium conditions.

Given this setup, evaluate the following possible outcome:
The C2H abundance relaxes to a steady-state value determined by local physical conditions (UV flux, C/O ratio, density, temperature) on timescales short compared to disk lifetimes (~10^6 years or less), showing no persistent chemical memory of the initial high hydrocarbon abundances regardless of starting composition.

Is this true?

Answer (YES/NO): YES